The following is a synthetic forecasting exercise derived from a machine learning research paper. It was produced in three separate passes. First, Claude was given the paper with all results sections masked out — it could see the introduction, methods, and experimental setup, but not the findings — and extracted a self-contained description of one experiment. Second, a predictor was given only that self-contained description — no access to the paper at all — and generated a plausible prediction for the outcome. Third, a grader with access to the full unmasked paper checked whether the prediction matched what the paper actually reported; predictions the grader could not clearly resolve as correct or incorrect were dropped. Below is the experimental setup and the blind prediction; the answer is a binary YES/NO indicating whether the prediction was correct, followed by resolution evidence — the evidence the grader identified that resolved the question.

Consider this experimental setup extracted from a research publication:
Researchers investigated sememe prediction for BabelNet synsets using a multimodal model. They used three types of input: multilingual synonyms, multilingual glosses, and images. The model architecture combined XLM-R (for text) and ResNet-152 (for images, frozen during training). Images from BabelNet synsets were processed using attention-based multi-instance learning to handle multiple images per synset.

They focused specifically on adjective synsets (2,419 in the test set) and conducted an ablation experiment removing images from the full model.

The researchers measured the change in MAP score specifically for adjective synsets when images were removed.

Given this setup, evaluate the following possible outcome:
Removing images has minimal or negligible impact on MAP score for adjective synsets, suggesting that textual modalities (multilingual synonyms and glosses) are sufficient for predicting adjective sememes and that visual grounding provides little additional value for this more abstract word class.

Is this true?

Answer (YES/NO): NO